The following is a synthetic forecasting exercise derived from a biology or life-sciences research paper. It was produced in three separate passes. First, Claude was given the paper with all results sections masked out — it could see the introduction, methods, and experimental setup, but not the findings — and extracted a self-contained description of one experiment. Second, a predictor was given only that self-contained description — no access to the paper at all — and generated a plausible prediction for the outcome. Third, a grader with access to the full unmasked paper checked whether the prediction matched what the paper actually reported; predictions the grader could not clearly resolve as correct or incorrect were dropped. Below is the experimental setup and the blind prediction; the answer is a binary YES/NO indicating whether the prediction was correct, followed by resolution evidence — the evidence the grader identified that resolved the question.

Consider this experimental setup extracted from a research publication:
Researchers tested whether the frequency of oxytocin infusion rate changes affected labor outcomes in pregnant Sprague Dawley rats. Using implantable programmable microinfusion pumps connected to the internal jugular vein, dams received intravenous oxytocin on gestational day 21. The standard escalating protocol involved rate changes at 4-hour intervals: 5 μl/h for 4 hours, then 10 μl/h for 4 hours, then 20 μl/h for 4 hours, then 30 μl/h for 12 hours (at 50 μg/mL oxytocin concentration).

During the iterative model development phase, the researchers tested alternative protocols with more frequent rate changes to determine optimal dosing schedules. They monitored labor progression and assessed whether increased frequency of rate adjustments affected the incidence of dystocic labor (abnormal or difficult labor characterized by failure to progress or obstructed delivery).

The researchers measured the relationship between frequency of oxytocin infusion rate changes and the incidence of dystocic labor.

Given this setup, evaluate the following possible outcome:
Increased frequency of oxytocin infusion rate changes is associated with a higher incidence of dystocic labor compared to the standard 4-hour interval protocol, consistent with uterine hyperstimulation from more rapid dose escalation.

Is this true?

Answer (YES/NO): YES